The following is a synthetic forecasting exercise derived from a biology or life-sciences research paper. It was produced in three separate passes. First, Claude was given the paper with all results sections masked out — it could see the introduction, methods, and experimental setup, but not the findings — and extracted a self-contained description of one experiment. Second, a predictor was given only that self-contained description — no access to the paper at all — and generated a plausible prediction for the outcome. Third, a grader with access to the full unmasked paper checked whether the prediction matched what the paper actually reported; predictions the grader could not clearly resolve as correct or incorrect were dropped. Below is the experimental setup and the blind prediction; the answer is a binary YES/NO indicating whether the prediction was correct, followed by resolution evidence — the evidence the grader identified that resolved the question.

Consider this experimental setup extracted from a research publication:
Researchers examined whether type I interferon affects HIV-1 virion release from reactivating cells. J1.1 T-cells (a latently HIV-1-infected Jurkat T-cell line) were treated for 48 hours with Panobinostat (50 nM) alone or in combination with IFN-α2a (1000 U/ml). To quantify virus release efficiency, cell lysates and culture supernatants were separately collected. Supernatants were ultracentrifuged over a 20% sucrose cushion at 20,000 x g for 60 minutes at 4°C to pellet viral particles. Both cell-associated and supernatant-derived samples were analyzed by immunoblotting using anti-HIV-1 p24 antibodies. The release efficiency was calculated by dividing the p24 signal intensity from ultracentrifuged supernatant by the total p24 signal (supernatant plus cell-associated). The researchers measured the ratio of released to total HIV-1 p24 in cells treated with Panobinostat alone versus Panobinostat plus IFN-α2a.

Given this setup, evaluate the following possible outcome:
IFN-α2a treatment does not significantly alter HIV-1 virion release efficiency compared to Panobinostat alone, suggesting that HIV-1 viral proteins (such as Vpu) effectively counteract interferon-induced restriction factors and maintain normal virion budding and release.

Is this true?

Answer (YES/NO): NO